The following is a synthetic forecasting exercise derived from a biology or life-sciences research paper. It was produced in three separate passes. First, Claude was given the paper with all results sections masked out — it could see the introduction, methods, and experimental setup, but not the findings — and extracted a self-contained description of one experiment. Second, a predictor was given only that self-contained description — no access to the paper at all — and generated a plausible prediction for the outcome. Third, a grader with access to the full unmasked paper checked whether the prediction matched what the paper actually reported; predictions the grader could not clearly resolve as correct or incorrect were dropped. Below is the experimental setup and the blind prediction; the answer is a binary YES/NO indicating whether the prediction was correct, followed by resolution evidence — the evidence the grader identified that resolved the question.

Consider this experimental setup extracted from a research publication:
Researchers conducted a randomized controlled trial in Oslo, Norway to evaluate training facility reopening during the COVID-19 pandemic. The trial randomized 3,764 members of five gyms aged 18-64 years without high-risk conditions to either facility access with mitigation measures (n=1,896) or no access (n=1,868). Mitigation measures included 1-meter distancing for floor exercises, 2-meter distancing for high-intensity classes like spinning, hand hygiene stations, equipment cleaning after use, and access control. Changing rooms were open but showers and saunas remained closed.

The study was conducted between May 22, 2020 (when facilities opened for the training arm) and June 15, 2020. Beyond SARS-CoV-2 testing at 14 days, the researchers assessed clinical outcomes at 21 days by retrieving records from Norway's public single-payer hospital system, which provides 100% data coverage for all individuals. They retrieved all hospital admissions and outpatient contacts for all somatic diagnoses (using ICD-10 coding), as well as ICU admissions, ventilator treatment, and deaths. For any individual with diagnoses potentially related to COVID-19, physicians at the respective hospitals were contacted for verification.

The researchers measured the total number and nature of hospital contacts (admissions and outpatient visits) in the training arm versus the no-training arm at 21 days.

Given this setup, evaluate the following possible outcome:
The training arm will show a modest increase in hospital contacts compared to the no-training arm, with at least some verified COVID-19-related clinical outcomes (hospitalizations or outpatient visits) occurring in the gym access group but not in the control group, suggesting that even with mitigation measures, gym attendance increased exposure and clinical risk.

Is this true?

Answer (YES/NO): NO